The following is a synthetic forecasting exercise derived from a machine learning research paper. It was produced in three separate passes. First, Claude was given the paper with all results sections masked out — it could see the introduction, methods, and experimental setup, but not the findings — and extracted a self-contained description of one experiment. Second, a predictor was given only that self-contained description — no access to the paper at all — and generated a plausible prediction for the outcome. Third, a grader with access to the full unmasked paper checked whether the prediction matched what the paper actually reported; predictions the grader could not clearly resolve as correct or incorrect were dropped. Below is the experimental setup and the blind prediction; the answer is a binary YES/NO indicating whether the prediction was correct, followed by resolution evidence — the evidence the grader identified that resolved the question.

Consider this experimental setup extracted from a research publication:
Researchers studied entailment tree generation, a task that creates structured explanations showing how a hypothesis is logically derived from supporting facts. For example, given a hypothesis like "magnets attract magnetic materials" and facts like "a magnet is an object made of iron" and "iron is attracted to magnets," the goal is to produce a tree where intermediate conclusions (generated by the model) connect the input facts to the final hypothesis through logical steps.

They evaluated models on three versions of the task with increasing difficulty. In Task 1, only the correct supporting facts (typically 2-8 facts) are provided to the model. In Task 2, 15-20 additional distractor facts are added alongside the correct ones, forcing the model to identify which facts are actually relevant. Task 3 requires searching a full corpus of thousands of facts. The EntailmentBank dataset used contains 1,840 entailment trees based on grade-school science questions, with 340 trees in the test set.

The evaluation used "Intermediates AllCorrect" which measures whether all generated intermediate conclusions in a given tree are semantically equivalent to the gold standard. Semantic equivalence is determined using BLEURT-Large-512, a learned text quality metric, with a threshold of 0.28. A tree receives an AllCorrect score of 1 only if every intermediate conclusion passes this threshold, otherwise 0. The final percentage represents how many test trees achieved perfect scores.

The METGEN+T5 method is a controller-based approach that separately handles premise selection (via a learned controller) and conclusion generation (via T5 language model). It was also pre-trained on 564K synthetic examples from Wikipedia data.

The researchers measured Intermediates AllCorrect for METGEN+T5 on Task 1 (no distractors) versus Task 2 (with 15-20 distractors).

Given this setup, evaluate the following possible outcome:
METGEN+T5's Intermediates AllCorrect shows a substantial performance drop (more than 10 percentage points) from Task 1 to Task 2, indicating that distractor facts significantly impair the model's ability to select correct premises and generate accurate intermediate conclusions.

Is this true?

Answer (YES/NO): NO